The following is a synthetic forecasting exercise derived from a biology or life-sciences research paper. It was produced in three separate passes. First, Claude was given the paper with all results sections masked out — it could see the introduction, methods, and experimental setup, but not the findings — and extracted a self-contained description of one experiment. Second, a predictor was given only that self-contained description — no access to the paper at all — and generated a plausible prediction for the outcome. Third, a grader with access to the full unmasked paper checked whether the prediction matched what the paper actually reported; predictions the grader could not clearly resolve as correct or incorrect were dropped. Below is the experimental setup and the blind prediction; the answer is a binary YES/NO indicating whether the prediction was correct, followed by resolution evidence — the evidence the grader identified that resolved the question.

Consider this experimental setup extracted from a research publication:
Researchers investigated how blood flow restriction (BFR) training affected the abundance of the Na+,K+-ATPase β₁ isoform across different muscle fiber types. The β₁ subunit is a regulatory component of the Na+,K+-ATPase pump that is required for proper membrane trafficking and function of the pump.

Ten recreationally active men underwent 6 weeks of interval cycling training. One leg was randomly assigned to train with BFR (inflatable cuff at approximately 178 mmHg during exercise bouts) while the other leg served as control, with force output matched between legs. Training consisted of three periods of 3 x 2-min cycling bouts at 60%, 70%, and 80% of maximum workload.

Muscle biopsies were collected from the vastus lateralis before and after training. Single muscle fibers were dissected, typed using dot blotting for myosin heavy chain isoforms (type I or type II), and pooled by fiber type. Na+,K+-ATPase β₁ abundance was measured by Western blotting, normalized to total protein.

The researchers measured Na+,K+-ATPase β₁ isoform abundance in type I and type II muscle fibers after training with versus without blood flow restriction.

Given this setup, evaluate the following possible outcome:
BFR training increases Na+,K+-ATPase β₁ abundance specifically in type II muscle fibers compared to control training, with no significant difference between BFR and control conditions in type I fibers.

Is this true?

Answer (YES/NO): NO